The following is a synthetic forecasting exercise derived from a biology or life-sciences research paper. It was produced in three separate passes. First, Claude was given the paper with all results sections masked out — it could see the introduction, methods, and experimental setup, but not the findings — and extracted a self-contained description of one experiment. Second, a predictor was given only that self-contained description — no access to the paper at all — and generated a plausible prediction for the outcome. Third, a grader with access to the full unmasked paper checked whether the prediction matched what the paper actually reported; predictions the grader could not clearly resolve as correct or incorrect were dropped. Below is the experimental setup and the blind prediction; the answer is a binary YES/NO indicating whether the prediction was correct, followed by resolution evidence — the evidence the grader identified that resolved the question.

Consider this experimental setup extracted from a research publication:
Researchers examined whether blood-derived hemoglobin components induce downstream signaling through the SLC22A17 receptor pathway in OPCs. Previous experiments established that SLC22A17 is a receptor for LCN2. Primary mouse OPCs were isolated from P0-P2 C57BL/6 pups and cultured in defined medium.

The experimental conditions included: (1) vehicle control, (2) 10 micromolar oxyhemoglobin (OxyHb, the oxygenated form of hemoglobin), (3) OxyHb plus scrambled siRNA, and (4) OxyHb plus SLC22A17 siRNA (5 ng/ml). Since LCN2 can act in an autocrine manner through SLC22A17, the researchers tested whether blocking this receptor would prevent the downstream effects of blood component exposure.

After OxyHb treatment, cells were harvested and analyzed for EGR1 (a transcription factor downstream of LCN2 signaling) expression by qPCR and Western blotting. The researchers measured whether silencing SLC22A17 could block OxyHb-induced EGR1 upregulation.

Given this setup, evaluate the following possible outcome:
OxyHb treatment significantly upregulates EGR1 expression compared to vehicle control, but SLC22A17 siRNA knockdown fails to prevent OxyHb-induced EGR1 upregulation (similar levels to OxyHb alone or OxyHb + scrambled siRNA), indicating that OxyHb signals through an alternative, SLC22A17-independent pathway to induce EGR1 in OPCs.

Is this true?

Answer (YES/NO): NO